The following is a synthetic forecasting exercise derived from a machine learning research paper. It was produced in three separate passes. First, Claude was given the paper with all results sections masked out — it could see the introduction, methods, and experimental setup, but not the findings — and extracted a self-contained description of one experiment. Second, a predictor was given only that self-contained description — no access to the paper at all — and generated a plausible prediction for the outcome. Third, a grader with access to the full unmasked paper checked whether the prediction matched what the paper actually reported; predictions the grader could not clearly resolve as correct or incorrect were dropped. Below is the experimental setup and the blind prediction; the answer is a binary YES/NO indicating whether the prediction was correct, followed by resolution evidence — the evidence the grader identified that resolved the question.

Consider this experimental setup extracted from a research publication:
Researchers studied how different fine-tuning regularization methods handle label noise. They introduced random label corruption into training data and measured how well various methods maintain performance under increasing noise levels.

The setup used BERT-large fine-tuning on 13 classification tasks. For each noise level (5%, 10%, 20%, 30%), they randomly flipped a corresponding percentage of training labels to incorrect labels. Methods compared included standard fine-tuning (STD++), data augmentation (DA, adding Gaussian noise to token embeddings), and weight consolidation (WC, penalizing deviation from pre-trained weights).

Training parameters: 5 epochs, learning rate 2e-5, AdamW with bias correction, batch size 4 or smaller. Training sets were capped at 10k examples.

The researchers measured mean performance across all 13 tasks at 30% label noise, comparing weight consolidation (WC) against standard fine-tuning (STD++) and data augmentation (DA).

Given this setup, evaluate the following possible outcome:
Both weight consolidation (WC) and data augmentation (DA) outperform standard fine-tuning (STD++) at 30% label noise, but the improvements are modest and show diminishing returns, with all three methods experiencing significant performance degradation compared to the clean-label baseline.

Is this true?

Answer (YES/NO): NO